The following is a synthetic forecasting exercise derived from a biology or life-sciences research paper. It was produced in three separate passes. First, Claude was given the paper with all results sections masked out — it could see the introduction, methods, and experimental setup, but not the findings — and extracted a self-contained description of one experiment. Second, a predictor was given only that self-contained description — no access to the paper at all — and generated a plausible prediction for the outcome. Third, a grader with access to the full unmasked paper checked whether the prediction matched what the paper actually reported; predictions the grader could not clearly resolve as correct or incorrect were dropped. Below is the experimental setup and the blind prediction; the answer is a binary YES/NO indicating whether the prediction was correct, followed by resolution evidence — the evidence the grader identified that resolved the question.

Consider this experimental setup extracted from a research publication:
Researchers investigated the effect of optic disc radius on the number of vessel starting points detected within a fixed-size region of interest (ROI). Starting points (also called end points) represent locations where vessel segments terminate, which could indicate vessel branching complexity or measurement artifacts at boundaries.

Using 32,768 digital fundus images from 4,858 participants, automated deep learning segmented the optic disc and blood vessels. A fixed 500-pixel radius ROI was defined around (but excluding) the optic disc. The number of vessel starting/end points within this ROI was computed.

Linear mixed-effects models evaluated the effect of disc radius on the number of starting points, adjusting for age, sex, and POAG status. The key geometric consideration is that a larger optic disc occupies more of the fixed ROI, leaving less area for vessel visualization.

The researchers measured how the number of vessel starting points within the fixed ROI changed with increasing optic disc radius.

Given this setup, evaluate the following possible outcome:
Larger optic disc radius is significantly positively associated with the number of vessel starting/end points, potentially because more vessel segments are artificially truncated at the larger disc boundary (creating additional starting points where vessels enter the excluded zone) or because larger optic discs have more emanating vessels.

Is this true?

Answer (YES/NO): YES